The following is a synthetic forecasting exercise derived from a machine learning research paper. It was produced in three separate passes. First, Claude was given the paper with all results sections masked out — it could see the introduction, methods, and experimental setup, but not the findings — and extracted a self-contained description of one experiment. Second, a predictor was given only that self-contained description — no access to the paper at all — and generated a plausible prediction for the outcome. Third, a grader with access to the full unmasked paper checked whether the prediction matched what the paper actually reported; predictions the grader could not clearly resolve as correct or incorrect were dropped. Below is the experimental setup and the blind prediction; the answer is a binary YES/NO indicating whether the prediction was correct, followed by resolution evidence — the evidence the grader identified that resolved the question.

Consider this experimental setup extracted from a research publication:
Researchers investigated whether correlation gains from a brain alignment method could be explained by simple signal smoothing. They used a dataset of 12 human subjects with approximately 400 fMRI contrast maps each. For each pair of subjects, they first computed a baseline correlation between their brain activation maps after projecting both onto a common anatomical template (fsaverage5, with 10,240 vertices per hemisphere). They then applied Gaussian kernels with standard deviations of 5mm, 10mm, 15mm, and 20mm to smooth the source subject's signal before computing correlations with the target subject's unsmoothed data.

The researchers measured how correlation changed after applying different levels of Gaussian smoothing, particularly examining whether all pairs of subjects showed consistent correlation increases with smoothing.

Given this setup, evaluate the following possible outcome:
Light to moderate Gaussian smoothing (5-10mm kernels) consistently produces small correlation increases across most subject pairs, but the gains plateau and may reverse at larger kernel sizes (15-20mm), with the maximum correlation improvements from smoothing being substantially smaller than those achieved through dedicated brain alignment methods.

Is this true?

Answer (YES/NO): NO